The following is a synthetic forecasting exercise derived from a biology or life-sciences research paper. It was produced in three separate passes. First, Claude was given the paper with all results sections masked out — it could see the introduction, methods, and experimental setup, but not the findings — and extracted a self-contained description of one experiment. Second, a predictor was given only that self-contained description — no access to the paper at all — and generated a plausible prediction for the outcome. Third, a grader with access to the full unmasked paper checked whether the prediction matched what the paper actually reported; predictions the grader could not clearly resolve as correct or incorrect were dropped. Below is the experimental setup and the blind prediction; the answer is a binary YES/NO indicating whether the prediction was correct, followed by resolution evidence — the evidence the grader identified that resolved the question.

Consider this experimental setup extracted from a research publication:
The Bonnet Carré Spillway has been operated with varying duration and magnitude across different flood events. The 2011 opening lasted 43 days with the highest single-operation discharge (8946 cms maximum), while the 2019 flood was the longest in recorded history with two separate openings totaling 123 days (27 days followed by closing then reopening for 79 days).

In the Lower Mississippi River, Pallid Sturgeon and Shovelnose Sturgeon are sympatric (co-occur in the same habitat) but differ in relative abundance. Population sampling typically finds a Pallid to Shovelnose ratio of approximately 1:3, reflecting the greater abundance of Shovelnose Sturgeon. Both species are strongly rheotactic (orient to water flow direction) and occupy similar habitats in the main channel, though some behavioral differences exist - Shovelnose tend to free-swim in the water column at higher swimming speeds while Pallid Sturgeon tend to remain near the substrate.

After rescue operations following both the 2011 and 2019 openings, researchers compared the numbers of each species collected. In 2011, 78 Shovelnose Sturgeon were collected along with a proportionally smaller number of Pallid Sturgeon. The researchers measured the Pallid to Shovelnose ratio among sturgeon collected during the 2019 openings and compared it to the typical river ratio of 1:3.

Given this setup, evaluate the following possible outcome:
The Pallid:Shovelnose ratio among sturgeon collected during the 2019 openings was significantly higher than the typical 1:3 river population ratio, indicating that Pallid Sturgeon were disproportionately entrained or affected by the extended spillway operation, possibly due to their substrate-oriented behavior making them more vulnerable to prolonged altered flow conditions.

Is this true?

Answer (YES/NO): NO